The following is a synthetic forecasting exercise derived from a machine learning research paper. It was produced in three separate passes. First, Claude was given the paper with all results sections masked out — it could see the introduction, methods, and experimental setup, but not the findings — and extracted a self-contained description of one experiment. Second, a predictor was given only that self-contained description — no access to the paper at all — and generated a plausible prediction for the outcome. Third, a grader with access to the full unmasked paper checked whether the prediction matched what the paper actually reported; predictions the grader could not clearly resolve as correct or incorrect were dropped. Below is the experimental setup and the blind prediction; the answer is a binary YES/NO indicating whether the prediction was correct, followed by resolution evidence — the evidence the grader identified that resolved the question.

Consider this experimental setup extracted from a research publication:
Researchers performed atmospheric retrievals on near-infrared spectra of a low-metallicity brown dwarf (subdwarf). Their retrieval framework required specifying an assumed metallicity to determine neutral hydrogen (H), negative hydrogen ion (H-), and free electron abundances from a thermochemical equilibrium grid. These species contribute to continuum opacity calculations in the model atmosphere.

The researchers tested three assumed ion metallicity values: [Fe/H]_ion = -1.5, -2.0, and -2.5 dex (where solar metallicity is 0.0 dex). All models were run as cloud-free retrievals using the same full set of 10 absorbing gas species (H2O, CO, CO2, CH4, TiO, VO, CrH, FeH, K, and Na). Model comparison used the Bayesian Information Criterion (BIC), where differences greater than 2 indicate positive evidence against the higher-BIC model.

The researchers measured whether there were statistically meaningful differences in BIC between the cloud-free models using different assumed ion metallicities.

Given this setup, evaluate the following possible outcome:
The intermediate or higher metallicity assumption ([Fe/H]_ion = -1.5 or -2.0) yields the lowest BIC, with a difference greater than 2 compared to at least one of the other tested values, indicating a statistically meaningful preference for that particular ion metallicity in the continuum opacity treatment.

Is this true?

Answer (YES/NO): NO